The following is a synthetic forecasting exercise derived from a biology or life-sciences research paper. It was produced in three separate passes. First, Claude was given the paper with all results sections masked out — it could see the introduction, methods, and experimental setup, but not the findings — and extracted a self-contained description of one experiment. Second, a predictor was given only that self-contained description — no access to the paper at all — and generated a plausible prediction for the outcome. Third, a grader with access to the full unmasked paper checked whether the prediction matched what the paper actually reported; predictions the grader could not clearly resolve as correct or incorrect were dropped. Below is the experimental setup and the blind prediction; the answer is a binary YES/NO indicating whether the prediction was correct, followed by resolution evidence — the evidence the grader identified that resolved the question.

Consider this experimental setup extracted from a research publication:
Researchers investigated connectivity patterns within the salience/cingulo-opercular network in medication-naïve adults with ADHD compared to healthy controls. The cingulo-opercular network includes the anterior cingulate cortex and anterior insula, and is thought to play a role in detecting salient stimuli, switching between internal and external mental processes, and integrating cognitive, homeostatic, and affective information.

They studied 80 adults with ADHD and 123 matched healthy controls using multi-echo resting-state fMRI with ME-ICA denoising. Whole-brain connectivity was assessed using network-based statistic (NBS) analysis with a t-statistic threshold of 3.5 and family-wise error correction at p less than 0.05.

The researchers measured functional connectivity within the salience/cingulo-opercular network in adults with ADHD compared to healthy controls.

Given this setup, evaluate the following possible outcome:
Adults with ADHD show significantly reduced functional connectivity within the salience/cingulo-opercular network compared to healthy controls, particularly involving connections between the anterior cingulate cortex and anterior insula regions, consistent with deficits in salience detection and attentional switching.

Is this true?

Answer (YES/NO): NO